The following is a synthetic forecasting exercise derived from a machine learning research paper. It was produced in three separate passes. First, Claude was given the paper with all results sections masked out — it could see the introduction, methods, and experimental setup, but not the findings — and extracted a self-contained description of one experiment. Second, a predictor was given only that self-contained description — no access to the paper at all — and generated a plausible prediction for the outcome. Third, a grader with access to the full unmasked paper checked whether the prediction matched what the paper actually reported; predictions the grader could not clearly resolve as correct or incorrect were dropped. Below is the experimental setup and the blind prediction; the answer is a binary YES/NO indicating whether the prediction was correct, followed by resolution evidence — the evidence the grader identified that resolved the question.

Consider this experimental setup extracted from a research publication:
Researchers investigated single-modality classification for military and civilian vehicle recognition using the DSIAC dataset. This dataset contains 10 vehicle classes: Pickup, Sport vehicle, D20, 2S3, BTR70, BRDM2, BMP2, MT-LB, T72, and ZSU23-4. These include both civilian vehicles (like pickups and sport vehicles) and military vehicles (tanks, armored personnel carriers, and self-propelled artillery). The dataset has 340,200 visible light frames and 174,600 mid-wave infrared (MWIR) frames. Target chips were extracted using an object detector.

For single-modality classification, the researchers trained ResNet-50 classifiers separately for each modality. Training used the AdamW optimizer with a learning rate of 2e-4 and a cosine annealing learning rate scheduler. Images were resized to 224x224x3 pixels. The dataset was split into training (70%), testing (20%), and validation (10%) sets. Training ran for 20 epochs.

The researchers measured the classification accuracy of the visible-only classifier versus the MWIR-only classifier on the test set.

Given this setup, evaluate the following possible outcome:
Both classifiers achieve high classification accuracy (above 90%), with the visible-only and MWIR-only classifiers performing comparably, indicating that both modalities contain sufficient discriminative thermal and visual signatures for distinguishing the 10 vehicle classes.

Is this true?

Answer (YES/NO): YES